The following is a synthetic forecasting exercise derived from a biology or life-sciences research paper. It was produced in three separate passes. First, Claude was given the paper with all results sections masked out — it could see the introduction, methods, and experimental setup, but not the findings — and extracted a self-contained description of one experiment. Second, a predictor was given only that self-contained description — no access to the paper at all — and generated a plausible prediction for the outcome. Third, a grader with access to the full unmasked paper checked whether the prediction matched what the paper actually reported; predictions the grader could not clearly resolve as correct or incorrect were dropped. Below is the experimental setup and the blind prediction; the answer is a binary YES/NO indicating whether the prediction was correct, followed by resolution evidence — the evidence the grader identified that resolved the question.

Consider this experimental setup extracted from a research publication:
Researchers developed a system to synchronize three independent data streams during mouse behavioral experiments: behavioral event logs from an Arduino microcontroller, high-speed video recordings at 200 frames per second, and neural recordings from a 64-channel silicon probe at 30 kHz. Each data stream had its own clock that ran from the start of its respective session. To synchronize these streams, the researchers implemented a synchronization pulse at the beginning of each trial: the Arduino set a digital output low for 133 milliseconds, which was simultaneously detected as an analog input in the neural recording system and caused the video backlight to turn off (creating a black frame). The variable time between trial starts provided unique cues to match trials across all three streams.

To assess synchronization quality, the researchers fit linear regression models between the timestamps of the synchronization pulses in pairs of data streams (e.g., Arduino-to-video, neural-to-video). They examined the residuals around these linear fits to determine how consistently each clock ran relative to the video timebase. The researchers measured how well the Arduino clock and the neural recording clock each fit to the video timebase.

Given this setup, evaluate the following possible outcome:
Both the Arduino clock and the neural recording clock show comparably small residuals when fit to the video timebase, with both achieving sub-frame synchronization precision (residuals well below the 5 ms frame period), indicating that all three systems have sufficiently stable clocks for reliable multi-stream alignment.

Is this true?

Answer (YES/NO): NO